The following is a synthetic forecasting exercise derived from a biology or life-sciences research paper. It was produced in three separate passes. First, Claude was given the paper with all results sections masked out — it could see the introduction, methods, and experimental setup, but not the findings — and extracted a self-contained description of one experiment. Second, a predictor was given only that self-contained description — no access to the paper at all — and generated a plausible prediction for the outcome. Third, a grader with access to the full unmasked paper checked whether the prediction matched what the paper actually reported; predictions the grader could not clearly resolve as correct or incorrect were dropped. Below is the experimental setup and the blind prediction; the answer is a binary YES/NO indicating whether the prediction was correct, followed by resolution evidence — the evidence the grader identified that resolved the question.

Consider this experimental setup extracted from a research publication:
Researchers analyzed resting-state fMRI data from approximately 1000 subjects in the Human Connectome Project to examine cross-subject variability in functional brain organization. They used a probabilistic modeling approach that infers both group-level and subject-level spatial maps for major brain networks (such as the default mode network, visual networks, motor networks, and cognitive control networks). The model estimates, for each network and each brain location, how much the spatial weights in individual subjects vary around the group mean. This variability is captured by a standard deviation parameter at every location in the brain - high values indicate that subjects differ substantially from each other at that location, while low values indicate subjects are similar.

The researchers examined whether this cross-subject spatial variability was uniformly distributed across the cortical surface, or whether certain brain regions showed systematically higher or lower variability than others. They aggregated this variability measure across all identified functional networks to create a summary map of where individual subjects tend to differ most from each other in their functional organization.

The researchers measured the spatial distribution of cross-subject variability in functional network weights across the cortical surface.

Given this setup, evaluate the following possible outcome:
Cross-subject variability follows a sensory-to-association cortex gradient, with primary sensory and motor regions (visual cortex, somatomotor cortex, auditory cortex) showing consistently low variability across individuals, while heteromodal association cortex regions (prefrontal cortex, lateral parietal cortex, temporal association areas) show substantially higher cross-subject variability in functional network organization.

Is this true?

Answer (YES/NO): YES